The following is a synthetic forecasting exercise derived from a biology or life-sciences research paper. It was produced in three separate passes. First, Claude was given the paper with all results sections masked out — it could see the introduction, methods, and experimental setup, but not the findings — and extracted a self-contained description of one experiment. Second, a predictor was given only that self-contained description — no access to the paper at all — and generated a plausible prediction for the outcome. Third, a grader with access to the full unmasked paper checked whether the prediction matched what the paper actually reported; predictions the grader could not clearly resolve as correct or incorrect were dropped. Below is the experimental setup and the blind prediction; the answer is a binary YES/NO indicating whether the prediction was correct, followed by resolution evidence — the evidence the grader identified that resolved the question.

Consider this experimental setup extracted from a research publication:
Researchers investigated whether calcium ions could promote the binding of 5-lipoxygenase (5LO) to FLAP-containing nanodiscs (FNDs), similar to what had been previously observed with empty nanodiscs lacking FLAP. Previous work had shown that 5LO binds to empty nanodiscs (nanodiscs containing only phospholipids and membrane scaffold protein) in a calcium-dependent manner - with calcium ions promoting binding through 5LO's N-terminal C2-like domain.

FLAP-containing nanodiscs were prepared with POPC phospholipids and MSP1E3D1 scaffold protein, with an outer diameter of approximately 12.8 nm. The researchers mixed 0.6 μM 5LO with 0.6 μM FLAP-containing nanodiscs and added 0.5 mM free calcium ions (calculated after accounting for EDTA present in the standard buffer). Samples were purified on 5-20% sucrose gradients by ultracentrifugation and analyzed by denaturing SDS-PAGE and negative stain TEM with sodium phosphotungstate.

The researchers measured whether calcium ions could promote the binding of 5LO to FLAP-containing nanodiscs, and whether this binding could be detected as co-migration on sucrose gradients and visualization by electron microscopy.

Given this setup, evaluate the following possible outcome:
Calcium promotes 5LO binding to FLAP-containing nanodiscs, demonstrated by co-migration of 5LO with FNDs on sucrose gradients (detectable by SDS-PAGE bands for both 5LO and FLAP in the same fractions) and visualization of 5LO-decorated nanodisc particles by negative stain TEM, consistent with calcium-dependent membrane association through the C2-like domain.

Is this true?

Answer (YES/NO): YES